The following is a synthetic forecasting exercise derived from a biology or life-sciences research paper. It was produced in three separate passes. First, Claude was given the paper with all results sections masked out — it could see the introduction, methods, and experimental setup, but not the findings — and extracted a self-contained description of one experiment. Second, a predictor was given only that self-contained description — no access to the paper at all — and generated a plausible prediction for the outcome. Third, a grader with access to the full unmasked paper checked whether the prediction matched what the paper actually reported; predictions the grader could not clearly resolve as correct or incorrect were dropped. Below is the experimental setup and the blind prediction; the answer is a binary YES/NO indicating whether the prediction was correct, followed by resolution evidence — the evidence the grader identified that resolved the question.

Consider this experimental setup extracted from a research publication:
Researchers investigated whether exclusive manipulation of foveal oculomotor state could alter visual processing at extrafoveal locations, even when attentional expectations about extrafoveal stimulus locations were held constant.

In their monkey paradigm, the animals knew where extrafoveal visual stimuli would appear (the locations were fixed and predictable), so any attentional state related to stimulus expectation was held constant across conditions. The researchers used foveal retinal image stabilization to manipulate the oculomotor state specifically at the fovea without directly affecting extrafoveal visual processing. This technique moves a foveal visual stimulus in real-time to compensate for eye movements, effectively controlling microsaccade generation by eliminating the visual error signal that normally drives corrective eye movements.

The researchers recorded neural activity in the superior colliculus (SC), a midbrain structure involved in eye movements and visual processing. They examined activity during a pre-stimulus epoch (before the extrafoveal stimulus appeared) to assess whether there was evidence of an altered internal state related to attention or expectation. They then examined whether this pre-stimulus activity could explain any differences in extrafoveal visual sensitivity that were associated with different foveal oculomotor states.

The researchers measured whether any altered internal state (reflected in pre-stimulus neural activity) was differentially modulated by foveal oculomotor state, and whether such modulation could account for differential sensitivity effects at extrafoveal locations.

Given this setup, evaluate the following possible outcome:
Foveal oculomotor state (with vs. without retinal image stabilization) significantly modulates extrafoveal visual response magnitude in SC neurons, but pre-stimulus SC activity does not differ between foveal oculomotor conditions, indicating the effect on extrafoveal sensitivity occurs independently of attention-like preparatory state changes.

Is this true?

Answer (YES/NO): YES